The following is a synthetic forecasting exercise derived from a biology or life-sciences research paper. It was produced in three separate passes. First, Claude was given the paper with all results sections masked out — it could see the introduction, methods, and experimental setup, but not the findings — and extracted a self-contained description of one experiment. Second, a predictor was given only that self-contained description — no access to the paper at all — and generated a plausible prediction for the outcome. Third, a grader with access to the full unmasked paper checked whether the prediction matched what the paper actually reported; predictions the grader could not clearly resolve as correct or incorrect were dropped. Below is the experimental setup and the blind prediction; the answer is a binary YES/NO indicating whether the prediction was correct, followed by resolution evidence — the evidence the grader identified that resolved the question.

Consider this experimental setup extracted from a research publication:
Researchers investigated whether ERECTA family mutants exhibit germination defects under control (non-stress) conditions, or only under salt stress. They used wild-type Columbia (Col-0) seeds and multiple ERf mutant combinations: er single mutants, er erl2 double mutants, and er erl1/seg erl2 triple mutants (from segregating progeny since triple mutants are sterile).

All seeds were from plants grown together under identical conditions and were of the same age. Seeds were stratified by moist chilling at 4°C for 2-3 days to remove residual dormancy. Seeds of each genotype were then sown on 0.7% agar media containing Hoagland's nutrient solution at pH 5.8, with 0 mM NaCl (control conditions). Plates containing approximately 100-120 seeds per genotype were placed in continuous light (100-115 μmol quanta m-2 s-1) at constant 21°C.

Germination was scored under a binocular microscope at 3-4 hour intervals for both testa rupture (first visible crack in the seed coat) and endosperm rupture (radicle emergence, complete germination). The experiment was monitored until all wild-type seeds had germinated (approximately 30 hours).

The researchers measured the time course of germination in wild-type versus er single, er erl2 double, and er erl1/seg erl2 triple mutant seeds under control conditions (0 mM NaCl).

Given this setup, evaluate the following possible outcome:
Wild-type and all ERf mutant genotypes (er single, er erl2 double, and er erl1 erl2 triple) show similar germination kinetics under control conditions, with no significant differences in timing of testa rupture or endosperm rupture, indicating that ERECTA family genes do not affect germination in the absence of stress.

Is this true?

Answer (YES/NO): NO